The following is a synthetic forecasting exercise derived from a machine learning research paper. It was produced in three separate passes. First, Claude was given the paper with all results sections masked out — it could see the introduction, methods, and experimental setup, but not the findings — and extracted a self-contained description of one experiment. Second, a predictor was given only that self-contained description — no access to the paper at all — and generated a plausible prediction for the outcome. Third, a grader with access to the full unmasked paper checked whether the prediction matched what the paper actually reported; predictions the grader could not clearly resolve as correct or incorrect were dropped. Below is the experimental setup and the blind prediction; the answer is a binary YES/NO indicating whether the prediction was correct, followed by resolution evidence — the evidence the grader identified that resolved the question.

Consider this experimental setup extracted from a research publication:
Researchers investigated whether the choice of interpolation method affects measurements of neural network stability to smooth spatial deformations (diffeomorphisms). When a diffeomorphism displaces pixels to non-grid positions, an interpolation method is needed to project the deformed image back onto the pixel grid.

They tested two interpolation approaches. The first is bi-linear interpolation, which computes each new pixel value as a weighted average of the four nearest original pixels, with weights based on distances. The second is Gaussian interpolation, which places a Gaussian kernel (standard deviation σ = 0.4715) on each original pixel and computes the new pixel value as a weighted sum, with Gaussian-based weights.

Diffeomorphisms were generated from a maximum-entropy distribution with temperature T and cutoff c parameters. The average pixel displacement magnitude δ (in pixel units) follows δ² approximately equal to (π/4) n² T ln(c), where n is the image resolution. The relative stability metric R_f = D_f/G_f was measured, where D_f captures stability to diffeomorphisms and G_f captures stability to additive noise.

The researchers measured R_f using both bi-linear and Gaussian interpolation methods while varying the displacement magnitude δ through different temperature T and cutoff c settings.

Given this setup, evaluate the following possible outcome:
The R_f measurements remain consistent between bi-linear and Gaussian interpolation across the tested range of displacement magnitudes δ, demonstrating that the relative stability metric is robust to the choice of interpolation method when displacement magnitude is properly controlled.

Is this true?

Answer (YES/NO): YES